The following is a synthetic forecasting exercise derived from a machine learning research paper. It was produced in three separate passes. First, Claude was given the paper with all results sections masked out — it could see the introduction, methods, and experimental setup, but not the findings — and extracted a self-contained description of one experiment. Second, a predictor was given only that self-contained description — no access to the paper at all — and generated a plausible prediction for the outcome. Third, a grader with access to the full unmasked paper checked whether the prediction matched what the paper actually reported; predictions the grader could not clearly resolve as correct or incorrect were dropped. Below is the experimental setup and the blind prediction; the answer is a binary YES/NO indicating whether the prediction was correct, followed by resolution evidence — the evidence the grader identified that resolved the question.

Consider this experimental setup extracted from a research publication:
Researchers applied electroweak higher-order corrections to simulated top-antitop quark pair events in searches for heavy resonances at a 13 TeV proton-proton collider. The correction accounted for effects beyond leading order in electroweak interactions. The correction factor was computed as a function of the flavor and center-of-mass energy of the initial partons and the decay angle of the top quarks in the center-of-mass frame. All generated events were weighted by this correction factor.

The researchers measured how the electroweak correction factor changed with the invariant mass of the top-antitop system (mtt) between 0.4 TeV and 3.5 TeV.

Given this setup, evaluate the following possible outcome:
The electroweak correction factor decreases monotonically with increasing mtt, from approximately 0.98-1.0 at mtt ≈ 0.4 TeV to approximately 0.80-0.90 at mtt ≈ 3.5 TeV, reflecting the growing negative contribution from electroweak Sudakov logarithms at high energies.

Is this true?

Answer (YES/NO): YES